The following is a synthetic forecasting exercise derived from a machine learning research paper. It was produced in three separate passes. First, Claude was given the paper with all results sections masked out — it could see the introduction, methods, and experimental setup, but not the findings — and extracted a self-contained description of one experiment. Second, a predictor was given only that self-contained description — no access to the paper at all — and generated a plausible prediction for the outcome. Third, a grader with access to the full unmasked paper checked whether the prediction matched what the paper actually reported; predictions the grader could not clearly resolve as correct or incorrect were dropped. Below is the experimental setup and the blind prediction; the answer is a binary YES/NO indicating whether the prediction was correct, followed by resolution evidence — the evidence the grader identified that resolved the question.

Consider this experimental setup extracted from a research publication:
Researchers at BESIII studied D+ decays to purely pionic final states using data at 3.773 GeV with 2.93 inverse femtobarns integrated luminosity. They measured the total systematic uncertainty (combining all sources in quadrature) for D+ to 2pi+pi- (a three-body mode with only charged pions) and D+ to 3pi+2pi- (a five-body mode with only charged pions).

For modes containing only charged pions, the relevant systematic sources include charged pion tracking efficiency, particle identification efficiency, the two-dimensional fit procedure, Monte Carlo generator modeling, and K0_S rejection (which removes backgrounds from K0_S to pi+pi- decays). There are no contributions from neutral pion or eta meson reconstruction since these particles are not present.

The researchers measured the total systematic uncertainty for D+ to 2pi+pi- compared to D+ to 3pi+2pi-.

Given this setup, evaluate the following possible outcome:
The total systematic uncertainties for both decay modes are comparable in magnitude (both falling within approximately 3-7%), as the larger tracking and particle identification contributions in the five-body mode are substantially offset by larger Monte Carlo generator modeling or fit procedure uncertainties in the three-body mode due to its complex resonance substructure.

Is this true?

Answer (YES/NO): NO